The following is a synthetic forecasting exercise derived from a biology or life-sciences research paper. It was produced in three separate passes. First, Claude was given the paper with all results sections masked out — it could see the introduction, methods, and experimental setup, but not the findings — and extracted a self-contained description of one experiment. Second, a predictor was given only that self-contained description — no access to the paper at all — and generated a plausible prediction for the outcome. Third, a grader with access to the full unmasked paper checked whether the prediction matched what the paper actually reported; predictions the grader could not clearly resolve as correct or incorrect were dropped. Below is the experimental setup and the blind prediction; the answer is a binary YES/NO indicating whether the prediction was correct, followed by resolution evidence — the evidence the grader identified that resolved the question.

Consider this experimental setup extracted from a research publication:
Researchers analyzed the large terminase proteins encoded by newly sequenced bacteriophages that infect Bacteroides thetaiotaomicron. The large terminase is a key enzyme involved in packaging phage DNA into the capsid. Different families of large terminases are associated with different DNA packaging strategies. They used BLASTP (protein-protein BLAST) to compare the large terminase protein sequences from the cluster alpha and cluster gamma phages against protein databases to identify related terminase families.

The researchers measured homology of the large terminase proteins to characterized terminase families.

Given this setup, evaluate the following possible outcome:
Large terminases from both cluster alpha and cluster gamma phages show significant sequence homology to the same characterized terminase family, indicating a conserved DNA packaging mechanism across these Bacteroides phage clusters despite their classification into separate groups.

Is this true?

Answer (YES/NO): YES